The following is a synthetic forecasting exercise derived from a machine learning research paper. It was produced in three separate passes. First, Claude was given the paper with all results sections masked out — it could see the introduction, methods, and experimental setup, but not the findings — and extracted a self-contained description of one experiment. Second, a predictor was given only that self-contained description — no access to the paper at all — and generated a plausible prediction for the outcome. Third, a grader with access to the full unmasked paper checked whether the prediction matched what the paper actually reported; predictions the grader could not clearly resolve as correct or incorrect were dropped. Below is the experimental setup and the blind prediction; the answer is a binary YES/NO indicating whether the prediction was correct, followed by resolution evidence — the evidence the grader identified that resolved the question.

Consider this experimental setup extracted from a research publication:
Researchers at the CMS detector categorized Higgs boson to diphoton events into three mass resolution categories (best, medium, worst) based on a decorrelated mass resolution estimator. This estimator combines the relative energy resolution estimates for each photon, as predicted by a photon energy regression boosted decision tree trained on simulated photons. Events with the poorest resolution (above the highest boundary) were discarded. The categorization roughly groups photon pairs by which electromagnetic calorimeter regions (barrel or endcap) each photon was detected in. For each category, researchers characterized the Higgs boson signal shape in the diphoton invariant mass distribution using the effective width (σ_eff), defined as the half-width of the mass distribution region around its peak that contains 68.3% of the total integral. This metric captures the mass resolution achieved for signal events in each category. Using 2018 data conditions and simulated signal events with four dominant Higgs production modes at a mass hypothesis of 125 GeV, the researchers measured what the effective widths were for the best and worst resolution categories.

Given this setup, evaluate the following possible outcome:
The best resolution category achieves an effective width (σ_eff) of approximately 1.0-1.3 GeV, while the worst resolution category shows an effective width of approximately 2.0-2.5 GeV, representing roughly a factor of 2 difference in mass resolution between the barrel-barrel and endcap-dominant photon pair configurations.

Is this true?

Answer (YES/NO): NO